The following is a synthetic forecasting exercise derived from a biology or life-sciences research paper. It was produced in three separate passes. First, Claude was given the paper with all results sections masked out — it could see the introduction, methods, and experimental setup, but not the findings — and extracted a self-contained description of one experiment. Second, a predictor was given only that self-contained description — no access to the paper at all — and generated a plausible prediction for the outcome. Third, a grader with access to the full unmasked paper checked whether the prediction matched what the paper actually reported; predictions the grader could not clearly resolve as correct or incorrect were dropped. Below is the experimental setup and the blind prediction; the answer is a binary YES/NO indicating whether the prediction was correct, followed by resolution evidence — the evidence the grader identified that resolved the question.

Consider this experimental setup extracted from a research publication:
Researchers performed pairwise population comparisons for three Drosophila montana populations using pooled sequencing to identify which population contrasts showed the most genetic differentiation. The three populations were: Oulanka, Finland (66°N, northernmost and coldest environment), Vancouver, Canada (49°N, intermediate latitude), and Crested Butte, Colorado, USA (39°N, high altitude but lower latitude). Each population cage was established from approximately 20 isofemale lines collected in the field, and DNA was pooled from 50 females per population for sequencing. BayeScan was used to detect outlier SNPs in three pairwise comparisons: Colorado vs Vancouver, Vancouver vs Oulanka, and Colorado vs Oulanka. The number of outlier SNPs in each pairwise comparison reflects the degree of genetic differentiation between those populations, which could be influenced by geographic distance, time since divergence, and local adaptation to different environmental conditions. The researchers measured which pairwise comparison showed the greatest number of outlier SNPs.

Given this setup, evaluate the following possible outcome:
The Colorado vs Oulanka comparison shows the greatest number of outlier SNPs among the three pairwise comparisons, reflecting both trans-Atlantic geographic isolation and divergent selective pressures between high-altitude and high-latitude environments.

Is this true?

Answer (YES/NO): YES